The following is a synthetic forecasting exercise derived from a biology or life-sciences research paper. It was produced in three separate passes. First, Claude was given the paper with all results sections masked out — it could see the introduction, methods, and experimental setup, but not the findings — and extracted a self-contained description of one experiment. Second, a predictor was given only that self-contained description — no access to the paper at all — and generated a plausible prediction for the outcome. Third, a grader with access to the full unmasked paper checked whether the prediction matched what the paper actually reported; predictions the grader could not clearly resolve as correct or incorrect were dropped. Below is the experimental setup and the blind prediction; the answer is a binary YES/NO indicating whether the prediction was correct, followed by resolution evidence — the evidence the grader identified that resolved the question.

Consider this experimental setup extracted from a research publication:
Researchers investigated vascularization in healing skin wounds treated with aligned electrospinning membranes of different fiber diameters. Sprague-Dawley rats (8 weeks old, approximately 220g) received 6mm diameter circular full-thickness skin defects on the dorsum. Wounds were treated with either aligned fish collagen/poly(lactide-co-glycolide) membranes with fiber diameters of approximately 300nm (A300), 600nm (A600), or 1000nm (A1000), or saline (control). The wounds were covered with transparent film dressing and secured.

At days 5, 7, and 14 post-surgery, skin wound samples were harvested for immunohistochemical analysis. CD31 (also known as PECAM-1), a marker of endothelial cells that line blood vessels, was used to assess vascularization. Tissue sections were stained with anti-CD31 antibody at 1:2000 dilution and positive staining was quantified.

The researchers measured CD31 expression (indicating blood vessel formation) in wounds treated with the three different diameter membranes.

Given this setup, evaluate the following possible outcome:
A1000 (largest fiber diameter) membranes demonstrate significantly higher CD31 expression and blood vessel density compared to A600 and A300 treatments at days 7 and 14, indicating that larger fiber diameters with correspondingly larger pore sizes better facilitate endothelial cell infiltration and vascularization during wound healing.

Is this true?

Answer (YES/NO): NO